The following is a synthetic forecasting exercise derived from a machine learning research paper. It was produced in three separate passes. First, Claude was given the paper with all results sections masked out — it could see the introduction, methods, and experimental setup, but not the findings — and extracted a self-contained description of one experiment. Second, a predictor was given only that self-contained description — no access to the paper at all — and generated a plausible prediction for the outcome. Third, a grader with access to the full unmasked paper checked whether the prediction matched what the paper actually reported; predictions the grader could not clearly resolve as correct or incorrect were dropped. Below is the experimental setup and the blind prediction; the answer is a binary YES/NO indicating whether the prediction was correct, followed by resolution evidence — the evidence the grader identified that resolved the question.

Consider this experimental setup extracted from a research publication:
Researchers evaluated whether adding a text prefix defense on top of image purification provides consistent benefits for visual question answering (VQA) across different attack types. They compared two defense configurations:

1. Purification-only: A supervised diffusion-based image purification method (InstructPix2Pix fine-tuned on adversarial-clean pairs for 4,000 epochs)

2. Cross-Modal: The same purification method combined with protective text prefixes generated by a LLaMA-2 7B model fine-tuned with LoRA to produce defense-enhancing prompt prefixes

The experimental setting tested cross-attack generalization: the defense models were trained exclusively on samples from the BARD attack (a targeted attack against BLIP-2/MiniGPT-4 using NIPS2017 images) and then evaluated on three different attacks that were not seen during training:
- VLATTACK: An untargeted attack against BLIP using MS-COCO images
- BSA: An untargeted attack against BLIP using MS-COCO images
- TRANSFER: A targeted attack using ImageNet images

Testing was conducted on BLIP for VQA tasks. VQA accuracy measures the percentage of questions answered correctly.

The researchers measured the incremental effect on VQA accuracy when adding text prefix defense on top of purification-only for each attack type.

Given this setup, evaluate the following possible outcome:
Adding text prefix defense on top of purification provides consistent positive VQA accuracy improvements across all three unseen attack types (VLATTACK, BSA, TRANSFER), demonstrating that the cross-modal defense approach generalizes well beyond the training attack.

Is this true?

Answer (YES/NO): NO